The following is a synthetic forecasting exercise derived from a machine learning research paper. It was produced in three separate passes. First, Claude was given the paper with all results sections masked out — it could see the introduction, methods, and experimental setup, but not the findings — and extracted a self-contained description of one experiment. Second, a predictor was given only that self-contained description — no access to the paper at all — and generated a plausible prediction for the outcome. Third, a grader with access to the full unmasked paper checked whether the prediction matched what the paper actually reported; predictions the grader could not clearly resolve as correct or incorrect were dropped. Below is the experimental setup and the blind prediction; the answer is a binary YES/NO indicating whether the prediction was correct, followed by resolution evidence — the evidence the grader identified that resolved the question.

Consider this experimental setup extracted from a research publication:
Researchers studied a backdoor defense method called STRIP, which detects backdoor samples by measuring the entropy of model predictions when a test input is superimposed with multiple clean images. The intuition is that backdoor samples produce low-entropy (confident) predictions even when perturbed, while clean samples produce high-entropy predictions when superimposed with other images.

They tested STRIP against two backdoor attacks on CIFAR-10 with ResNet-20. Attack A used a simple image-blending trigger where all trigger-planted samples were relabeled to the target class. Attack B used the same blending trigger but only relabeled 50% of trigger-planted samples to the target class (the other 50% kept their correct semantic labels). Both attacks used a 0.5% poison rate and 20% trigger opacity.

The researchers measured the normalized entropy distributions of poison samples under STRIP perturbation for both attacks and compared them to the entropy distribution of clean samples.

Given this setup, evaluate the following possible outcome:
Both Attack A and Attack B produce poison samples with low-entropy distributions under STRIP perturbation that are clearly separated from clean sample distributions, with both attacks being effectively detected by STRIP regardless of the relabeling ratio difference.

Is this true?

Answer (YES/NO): NO